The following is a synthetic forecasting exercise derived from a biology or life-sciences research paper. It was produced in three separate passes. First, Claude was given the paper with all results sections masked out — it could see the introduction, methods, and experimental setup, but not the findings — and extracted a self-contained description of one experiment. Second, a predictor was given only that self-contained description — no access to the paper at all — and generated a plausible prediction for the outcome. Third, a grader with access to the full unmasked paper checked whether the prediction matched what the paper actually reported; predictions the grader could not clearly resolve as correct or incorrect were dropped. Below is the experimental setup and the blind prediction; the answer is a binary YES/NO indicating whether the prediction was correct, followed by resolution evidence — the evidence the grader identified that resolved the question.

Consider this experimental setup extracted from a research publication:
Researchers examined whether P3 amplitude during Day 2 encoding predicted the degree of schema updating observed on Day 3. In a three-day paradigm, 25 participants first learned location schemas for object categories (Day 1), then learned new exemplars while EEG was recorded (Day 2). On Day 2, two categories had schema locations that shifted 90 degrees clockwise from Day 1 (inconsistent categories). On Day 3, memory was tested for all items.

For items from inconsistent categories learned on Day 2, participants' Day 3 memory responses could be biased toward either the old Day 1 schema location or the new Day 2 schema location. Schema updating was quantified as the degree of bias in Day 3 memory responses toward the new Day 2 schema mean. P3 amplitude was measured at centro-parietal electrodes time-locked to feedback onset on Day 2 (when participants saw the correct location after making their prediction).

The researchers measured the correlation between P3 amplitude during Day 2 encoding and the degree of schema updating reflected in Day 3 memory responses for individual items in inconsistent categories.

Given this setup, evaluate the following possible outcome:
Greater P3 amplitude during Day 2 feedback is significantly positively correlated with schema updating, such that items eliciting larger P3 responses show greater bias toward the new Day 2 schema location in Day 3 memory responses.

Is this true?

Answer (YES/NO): YES